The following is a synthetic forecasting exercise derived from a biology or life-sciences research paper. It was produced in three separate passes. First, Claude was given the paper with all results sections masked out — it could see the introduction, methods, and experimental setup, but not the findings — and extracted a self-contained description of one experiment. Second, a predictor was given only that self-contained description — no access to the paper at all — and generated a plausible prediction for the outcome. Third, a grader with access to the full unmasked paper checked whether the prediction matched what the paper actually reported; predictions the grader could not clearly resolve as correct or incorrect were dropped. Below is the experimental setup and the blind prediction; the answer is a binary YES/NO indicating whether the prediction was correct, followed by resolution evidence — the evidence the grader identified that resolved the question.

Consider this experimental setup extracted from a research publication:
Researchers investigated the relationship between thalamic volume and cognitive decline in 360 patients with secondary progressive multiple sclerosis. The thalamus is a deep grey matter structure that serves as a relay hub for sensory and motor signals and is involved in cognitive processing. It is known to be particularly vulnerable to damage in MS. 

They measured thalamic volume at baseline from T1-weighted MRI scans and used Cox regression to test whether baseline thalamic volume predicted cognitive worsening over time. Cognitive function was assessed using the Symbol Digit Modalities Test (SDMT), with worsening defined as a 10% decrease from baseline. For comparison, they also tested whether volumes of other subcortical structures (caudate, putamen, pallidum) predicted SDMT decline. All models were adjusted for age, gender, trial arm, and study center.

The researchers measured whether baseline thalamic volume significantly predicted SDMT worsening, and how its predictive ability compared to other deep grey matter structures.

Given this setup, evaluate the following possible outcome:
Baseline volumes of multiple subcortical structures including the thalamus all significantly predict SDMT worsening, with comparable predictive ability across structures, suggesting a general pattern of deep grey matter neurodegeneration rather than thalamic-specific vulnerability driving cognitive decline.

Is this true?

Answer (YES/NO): NO